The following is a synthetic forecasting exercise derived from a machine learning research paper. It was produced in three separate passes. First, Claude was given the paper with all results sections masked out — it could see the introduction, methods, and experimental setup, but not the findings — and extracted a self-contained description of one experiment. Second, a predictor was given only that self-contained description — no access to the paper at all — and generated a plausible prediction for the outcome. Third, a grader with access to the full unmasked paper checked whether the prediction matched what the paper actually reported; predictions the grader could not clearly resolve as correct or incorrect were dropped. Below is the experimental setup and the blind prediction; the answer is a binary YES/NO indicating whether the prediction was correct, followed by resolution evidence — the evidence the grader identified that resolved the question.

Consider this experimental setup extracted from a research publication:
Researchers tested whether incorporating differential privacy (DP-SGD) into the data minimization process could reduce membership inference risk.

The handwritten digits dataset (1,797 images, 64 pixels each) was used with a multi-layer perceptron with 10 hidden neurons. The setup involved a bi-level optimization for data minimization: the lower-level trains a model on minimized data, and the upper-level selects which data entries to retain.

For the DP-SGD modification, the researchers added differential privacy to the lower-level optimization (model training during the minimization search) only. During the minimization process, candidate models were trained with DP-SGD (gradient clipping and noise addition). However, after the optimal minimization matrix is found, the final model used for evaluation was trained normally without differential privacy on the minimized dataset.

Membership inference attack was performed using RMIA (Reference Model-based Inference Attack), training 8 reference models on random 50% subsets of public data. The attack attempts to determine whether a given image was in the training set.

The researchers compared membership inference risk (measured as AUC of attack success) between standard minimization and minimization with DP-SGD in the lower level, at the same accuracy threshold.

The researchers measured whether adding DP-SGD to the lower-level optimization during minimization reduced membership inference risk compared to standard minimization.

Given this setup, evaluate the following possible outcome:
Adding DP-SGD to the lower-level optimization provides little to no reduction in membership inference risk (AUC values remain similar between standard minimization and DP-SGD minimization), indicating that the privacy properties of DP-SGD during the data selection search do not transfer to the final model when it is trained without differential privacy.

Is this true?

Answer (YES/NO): NO